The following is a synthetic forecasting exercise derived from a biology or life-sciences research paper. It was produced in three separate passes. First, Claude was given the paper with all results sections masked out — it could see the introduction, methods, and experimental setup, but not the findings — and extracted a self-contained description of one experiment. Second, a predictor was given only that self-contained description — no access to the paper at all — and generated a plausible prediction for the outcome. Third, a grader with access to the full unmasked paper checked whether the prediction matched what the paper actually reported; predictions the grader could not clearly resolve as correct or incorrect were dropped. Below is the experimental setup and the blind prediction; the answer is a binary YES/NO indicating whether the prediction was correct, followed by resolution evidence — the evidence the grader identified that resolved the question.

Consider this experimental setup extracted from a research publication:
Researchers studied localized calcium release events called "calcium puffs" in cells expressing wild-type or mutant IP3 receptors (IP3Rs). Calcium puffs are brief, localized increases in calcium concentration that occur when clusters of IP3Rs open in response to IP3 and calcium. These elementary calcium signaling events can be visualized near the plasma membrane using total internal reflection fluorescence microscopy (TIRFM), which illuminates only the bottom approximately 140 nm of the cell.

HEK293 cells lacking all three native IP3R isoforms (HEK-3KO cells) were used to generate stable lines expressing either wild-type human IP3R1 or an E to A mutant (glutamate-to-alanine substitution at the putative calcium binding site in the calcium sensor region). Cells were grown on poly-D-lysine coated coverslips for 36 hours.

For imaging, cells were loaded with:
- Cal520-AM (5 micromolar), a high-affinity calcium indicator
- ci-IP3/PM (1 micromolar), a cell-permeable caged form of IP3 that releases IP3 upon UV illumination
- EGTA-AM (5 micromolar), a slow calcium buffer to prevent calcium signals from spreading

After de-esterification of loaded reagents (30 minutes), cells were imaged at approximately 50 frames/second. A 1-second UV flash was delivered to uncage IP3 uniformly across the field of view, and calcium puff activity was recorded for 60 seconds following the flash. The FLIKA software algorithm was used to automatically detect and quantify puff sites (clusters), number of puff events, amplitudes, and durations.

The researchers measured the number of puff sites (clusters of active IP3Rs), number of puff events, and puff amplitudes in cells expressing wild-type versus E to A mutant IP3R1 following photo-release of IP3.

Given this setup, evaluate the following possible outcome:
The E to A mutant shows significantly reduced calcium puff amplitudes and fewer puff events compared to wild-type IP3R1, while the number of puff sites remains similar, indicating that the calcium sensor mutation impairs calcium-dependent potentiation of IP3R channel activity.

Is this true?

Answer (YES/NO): NO